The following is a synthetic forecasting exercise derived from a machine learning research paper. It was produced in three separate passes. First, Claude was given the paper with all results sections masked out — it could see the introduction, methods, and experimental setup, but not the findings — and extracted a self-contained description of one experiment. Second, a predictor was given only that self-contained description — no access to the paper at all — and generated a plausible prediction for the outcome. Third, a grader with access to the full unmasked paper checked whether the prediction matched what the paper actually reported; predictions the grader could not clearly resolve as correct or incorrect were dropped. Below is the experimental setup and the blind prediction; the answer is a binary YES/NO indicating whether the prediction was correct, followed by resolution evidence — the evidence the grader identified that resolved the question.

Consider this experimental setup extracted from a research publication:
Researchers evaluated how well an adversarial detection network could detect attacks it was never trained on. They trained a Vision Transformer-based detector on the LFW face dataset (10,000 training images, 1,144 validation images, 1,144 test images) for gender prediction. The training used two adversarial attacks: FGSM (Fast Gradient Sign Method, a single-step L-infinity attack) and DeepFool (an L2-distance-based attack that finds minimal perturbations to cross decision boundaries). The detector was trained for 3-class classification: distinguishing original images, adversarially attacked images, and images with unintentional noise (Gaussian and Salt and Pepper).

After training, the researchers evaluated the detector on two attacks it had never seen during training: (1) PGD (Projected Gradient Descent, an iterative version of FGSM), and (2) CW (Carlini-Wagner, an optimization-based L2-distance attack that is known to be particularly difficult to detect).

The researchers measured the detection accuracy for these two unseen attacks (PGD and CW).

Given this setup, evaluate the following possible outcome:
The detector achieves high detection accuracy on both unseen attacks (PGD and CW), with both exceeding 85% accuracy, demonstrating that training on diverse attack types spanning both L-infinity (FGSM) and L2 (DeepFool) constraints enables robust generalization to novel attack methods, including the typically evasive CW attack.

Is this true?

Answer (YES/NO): NO